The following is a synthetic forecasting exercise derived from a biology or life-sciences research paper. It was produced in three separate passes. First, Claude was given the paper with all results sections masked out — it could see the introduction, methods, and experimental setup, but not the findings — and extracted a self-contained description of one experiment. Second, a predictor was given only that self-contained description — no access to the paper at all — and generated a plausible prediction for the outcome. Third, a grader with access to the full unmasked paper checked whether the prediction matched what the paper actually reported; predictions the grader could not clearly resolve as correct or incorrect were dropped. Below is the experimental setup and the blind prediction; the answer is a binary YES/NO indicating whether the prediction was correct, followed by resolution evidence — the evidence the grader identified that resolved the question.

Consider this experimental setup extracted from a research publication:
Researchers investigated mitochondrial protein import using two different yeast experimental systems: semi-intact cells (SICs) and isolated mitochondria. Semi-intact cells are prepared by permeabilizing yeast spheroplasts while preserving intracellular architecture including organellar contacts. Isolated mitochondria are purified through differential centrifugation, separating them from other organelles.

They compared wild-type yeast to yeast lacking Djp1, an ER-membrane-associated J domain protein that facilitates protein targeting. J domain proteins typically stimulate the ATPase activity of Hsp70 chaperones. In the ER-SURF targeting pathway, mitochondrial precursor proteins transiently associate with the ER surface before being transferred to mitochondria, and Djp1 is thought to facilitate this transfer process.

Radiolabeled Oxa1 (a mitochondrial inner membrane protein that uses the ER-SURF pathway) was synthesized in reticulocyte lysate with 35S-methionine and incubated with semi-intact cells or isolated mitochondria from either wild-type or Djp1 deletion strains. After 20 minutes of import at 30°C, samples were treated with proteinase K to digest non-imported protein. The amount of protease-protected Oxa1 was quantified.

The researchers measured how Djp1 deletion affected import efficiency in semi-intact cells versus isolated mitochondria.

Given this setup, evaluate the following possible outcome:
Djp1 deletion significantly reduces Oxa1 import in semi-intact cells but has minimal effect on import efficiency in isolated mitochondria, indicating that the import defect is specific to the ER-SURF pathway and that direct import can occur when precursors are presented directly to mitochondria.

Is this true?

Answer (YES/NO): NO